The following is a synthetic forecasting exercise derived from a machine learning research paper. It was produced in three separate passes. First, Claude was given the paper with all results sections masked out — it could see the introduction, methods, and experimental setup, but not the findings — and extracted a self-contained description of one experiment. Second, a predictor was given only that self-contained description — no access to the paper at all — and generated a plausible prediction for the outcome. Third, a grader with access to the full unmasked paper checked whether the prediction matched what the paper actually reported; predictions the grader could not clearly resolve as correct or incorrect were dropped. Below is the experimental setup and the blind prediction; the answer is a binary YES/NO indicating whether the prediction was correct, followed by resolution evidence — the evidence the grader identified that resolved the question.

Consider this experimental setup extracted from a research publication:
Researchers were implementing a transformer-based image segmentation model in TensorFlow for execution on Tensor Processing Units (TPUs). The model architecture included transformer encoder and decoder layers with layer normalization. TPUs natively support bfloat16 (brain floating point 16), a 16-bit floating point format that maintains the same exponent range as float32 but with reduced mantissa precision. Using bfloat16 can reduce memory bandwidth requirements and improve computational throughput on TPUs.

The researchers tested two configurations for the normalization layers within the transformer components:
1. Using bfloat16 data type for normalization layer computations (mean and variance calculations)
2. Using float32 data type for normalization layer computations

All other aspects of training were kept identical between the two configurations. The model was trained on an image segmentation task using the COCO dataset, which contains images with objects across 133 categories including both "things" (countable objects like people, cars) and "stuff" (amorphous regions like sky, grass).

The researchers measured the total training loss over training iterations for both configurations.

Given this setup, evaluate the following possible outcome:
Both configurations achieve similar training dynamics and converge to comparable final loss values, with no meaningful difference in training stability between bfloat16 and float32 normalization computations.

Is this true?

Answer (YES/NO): NO